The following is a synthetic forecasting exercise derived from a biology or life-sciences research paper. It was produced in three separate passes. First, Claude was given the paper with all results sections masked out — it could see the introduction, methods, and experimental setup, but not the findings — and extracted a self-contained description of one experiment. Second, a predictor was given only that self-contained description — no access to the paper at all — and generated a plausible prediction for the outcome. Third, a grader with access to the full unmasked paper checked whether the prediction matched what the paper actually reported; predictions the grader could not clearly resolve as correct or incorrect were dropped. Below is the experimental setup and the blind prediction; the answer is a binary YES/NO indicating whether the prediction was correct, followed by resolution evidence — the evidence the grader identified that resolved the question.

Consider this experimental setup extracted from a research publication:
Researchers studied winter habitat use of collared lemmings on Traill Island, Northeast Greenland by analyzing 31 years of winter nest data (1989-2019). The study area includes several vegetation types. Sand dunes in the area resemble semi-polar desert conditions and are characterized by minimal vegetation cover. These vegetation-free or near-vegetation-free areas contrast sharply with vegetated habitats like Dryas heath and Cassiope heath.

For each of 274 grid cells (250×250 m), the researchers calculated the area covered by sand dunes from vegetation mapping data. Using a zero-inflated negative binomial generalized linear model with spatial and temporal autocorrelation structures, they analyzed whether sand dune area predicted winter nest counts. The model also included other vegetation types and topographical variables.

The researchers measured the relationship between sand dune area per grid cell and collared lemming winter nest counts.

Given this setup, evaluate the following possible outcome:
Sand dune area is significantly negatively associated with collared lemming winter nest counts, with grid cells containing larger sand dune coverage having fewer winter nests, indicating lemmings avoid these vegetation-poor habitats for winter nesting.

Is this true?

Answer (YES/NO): NO